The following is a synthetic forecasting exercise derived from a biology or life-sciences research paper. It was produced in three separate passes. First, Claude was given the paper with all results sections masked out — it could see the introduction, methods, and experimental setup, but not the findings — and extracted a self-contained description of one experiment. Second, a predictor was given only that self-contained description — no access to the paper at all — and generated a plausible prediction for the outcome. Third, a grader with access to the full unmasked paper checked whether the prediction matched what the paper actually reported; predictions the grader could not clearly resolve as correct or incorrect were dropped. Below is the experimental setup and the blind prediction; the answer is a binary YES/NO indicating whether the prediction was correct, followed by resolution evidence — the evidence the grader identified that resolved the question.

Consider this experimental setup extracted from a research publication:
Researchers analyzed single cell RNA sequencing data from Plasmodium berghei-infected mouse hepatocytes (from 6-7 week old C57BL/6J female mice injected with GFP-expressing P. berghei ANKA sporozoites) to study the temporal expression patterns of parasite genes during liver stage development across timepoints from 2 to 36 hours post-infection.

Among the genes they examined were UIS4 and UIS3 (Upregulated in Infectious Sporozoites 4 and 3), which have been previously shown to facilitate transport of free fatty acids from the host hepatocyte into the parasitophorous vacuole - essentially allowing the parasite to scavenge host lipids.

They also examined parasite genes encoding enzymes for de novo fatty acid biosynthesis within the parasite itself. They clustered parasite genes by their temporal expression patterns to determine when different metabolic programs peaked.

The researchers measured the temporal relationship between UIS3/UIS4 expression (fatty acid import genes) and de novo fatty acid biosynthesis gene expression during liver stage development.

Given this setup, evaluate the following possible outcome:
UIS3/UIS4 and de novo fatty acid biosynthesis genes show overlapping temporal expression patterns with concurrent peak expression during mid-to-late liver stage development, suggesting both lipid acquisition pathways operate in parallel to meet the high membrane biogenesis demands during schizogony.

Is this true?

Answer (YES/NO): NO